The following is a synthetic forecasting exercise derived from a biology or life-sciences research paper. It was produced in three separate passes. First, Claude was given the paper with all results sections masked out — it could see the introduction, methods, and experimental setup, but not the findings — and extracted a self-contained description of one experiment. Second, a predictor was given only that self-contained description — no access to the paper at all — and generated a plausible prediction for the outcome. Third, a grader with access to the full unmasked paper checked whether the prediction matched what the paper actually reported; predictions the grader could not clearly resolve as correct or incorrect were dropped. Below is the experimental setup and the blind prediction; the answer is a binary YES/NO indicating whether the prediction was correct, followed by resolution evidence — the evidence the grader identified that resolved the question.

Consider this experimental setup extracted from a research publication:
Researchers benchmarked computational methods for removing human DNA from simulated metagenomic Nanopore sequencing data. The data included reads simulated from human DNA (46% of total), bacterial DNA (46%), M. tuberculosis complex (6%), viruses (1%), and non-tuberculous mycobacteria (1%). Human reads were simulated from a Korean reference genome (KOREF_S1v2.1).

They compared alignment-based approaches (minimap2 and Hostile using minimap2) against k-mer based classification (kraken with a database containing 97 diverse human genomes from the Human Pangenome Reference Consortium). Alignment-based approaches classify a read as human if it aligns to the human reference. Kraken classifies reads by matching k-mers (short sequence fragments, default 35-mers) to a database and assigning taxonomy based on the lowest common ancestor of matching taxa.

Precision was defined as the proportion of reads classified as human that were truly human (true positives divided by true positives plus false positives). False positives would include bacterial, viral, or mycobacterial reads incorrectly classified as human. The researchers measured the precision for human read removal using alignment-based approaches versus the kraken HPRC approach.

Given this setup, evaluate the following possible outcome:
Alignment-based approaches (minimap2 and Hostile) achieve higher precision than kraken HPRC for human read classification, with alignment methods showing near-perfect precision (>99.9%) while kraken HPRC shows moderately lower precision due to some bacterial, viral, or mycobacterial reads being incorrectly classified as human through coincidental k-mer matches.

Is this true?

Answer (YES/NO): NO